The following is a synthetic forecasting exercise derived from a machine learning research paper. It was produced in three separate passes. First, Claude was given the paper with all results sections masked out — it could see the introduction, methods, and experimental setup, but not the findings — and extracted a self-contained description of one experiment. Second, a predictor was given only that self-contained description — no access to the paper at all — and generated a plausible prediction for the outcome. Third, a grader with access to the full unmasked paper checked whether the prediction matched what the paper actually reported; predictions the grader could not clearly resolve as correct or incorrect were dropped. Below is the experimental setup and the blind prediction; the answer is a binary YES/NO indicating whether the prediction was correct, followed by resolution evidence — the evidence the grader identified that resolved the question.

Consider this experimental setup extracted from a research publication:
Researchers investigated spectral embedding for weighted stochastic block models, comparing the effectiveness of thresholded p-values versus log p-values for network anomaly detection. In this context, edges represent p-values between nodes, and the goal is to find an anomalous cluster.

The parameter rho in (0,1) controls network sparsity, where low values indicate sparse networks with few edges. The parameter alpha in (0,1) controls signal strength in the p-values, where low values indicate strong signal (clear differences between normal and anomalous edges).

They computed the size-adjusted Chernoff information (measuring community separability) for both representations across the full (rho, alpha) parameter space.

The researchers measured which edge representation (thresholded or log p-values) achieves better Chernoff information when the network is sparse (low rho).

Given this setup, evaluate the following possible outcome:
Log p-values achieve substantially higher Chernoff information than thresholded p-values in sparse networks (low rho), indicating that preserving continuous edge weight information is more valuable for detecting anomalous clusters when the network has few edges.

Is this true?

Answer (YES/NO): NO